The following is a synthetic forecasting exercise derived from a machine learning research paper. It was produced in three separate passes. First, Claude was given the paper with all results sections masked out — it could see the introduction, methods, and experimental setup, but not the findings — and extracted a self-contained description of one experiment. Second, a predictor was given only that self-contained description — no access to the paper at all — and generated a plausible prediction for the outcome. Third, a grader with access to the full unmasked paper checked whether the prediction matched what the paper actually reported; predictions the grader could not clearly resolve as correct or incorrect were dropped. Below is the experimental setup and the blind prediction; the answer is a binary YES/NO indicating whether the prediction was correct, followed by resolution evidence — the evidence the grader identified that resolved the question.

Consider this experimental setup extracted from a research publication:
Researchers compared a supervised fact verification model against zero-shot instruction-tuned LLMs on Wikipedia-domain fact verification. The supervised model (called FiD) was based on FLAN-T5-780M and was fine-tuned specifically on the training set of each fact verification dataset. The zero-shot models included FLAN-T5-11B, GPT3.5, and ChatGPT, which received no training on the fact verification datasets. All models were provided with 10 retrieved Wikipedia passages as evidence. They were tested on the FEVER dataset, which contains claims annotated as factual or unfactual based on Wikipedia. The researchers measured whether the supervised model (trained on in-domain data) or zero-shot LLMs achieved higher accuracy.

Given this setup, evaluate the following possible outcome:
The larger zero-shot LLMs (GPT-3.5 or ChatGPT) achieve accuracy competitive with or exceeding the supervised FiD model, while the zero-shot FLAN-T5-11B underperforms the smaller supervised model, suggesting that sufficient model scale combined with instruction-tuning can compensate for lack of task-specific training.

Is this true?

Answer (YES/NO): NO